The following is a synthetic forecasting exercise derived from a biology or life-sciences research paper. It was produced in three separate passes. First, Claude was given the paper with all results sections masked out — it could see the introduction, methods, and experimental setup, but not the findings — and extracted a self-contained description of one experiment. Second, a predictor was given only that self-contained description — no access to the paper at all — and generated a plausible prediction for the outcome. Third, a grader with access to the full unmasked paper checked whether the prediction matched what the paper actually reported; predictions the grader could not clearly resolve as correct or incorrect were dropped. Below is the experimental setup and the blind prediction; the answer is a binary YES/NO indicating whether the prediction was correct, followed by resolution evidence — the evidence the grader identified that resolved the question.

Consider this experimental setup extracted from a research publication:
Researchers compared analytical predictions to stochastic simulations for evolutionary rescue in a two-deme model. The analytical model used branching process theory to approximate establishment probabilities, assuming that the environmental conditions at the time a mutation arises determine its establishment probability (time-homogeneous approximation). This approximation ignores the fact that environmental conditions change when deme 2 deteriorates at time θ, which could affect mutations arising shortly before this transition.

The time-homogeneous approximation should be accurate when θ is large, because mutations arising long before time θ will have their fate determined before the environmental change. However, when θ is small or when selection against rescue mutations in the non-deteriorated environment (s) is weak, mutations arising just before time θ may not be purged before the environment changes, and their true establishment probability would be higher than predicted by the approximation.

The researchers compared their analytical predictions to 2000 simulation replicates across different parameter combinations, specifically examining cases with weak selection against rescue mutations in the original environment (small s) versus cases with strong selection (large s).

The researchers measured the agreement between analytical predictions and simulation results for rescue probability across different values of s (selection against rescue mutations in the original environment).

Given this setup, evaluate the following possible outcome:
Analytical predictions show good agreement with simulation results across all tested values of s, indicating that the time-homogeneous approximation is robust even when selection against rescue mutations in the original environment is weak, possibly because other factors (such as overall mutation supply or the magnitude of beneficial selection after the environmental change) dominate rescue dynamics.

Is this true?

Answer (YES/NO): NO